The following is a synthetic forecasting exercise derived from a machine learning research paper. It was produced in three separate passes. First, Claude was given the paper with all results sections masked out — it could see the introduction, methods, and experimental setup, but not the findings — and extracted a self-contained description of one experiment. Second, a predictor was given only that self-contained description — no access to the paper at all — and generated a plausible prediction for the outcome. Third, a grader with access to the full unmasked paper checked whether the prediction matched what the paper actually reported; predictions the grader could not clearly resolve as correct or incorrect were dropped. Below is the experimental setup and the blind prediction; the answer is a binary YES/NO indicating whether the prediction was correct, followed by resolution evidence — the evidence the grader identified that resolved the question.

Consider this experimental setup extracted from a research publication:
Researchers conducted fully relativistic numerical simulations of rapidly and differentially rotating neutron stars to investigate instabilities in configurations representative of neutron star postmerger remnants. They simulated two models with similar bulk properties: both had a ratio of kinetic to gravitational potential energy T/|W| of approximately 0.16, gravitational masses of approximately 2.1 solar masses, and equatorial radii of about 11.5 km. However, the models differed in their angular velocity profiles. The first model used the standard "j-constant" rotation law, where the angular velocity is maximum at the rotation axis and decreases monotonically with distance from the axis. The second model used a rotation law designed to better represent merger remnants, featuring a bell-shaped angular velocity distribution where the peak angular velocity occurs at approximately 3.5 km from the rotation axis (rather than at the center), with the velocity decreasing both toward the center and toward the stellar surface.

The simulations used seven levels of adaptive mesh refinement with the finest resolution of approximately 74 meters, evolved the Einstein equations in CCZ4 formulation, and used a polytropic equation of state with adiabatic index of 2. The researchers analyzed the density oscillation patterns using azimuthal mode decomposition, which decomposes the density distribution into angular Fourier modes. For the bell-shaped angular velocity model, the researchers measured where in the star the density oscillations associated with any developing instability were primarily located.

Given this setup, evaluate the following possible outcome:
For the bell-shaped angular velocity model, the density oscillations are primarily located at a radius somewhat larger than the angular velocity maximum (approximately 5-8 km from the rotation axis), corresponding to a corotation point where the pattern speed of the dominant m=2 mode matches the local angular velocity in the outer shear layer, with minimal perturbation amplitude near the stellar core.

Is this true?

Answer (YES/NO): NO